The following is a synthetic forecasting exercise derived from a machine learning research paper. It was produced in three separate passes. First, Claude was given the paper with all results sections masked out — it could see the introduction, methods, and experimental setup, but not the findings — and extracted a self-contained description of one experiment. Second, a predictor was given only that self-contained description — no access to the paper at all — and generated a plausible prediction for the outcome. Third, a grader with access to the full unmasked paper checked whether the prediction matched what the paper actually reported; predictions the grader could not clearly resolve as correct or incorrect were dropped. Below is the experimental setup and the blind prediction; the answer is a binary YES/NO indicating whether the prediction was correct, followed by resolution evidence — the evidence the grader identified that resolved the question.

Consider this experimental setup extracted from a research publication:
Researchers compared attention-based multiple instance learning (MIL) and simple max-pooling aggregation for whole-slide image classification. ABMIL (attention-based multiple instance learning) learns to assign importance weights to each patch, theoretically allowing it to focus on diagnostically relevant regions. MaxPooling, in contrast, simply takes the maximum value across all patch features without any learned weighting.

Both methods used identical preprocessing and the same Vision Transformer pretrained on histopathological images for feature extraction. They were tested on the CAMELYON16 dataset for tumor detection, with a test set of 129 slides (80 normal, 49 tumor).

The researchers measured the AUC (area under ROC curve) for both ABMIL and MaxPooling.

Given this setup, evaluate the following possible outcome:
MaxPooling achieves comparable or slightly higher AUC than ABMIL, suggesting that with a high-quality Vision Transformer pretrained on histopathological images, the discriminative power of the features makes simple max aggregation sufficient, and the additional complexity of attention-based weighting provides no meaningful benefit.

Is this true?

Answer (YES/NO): YES